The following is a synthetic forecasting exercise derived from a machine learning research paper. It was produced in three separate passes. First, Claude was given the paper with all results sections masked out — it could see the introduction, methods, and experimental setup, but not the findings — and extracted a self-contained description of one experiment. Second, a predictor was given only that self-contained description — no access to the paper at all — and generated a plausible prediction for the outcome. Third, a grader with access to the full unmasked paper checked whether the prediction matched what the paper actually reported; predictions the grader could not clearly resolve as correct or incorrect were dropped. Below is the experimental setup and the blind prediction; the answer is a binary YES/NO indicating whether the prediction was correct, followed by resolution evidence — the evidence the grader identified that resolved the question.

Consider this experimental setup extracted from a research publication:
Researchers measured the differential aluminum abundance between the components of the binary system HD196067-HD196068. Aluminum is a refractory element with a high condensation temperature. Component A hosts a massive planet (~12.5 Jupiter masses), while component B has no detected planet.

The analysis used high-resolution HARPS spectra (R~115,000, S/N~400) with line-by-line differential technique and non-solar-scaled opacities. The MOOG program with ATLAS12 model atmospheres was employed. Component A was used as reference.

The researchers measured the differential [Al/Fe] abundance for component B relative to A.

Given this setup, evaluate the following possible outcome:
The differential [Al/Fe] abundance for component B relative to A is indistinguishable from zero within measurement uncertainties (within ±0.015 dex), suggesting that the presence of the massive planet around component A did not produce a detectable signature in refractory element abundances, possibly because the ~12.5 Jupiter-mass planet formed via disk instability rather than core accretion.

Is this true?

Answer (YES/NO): NO